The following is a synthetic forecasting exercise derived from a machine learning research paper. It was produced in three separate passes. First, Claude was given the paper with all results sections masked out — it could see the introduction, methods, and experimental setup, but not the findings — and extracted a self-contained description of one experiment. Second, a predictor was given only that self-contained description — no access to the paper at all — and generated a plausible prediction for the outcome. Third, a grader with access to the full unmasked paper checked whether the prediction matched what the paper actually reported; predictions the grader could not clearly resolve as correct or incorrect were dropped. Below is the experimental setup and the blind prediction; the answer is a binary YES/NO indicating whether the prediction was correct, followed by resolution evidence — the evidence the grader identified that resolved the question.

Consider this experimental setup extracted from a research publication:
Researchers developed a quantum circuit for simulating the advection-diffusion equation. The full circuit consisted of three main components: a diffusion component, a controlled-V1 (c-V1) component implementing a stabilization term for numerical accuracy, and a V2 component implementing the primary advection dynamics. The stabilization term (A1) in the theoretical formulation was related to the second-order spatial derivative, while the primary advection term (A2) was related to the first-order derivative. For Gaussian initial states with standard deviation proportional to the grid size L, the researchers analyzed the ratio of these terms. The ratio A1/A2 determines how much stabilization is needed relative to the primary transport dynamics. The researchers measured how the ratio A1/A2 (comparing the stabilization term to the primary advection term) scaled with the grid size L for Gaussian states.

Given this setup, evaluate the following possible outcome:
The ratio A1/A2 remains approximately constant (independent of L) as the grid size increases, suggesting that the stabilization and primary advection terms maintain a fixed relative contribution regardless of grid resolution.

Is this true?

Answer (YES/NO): NO